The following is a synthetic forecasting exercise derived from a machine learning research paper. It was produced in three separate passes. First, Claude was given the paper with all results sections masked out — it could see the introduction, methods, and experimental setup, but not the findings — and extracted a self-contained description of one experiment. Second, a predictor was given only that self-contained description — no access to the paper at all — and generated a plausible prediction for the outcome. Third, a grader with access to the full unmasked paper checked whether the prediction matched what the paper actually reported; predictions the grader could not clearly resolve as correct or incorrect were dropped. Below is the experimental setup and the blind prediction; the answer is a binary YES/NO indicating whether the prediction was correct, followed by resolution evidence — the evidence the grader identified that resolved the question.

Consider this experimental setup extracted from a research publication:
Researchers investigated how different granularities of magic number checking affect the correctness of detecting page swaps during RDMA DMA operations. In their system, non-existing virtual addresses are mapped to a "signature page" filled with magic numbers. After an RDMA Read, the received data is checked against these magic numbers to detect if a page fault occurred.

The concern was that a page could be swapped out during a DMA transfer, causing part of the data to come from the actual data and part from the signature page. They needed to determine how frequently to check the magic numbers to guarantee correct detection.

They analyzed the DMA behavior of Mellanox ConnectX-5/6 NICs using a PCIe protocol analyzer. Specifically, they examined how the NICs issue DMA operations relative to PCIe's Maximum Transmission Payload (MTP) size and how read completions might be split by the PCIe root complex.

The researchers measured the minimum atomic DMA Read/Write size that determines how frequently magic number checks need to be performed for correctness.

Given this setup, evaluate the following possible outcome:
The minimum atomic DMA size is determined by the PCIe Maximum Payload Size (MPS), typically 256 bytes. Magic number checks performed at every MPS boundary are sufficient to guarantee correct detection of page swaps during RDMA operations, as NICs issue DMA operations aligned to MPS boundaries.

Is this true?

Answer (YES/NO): YES